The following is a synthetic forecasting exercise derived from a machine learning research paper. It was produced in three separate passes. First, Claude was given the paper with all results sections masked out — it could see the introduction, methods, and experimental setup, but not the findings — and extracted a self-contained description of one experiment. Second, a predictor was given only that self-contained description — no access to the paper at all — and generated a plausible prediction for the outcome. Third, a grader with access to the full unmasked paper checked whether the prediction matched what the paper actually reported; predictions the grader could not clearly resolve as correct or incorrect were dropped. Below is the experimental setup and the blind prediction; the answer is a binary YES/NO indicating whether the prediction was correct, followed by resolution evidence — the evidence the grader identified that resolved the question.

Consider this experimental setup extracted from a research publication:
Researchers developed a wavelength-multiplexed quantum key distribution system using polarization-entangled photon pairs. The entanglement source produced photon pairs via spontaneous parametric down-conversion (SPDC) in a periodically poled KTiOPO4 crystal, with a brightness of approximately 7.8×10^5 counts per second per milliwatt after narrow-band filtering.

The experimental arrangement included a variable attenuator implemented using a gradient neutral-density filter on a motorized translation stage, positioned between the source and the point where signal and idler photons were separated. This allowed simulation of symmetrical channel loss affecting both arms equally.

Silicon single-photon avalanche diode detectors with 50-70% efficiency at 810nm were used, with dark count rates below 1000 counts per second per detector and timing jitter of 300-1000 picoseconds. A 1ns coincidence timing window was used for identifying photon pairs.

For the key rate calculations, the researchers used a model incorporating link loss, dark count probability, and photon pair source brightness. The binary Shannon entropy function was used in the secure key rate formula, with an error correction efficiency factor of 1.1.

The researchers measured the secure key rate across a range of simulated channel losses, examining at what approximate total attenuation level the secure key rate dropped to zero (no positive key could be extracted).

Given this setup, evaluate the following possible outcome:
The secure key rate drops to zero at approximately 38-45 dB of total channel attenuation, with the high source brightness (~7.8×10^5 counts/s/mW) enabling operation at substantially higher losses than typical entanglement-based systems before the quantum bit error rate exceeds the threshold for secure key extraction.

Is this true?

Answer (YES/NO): NO